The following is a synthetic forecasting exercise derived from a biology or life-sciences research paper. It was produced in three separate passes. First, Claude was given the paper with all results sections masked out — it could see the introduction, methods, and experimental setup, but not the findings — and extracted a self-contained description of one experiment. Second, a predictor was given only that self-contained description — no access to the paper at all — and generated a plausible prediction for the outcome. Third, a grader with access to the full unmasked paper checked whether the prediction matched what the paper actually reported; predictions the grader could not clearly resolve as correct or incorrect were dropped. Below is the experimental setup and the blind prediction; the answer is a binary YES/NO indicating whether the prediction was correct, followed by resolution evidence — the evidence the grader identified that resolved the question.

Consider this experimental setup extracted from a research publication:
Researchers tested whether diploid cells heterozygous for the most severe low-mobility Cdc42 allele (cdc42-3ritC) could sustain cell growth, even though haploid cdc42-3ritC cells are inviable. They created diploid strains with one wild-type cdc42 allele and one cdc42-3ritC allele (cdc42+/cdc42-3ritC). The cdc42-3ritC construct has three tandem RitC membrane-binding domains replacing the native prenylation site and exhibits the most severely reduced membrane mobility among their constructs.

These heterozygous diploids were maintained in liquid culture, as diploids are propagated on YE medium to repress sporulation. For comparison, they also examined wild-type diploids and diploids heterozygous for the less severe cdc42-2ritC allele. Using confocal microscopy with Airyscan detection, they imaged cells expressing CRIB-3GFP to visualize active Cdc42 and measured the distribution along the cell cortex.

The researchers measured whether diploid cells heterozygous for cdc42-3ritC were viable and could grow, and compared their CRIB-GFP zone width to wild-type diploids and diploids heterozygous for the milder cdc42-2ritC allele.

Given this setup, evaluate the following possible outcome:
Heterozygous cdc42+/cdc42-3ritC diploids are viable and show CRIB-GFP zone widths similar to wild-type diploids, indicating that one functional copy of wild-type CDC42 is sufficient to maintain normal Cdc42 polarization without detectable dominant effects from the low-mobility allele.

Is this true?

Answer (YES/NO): YES